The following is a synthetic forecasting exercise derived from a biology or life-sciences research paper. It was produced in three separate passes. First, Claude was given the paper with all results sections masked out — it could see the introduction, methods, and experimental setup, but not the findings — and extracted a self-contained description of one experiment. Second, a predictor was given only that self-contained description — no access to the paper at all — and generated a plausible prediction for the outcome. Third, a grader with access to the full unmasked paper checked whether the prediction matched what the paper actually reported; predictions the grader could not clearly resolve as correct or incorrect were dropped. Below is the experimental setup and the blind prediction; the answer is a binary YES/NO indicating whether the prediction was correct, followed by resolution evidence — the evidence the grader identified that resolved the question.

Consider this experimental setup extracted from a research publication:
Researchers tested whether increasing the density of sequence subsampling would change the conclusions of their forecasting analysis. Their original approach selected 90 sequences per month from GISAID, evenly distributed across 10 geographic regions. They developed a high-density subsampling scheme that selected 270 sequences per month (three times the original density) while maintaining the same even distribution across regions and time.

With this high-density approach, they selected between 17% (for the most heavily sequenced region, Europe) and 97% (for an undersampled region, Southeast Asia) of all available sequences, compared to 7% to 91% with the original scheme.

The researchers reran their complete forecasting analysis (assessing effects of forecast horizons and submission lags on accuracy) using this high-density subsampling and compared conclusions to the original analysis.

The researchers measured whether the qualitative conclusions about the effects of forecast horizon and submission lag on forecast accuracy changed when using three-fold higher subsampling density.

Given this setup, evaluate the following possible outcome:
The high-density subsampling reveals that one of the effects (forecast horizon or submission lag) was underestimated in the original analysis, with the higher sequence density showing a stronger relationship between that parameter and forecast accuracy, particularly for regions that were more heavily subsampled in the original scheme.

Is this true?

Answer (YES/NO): NO